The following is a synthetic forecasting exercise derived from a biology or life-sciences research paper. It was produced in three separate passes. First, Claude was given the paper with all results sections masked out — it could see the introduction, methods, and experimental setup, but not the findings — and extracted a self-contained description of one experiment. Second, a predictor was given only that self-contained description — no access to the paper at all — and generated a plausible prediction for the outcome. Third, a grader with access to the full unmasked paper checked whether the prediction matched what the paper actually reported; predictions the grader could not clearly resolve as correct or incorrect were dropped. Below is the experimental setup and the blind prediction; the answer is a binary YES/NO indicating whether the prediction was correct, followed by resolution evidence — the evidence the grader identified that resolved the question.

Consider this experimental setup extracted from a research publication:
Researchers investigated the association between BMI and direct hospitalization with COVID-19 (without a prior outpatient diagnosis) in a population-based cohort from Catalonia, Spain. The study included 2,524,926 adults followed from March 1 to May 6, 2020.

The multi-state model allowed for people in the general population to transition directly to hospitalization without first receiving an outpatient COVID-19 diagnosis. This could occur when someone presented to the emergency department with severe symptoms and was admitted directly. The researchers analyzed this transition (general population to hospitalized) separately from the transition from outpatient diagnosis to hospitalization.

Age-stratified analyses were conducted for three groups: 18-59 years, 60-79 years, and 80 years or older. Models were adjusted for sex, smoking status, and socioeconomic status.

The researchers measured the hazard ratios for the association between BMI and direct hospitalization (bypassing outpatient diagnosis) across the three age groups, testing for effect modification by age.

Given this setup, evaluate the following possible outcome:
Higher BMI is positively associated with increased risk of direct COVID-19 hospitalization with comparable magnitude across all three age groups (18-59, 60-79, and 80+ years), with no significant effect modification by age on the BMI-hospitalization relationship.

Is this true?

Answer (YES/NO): NO